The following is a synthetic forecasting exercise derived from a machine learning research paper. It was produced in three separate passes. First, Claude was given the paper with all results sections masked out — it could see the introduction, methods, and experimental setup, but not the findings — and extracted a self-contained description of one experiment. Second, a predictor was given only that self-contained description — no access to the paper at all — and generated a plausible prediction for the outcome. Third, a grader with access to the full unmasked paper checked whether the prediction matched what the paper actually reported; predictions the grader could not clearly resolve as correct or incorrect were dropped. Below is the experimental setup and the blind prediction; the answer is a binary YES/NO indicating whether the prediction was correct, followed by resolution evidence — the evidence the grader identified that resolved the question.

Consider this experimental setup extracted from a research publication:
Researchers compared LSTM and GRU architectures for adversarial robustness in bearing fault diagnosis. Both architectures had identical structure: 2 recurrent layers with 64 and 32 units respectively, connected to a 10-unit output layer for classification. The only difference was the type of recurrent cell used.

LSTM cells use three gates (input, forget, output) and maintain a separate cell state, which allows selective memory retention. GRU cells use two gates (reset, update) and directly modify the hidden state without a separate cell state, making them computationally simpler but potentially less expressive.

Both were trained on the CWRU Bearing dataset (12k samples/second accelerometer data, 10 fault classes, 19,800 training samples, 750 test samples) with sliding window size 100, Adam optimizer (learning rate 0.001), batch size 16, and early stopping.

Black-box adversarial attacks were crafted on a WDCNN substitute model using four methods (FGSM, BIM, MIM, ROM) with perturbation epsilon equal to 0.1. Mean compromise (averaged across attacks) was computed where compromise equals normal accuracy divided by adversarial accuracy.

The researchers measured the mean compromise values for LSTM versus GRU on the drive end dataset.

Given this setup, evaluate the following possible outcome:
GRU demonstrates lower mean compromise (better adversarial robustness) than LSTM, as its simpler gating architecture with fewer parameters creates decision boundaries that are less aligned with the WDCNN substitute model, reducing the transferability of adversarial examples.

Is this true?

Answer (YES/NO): NO